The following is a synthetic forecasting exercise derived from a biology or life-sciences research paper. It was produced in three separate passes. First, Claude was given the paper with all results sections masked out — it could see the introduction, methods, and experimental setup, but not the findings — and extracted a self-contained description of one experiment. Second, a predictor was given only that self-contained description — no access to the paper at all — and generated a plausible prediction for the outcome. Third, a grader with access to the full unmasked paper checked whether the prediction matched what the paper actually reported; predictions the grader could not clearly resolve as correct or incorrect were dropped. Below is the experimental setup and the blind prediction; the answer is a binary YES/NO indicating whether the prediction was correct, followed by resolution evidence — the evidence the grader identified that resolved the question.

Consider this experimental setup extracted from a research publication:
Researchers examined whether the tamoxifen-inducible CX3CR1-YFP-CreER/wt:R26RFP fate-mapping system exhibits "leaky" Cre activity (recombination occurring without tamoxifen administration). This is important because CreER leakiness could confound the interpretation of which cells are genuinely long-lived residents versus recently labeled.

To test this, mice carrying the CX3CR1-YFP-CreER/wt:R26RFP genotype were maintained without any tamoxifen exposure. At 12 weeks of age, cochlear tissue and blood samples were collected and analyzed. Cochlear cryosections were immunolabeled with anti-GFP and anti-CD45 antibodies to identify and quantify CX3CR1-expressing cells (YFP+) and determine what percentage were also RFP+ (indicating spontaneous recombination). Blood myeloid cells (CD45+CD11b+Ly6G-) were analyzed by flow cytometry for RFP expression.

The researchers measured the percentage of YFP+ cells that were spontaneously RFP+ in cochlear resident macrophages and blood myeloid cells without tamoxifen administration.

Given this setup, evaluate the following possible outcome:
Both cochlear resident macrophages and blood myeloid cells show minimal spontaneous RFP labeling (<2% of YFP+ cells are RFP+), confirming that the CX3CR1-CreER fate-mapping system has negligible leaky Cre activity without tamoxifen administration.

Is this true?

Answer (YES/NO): NO